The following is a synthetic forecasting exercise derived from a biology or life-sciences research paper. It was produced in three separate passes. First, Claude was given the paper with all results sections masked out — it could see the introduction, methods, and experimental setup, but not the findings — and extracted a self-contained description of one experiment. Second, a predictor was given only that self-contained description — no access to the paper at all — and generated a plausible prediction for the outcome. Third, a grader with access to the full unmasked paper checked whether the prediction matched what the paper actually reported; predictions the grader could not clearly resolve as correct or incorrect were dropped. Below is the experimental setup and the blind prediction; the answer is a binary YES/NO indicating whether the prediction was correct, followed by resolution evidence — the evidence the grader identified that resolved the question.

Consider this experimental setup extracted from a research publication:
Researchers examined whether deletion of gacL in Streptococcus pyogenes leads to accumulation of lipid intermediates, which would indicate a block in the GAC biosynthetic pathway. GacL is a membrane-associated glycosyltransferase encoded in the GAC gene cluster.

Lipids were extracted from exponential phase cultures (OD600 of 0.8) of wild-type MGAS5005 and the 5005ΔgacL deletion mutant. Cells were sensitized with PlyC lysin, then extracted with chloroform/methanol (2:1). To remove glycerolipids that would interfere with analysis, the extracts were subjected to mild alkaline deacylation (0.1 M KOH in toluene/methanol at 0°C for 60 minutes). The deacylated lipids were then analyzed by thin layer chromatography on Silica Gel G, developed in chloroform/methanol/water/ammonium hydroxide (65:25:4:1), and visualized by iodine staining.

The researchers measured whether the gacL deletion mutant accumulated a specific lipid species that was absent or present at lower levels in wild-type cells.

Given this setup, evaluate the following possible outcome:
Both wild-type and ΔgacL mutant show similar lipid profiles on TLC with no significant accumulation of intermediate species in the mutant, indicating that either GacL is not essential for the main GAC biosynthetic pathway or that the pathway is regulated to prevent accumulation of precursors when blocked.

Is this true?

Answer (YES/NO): NO